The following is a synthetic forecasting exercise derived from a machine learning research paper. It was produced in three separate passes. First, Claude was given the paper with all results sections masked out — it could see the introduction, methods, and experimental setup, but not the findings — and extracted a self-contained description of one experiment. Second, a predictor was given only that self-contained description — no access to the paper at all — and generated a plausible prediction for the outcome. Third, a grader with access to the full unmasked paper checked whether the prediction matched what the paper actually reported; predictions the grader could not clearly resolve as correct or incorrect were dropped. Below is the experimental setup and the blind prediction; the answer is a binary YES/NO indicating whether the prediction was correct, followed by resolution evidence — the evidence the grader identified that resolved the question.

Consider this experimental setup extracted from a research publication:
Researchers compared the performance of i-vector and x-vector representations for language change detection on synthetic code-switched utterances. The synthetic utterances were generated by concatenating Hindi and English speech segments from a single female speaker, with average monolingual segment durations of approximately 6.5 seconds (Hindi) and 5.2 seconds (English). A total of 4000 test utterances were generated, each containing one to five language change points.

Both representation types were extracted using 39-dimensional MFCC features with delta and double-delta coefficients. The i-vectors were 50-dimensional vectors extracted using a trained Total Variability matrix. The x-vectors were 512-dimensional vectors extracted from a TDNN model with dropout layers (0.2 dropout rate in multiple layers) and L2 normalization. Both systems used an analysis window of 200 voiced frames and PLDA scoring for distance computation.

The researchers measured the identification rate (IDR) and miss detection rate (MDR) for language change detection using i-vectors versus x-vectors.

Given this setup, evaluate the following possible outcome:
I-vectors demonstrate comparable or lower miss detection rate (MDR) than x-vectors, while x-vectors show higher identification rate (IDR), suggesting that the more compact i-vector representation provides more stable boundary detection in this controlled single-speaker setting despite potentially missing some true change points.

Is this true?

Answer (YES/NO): NO